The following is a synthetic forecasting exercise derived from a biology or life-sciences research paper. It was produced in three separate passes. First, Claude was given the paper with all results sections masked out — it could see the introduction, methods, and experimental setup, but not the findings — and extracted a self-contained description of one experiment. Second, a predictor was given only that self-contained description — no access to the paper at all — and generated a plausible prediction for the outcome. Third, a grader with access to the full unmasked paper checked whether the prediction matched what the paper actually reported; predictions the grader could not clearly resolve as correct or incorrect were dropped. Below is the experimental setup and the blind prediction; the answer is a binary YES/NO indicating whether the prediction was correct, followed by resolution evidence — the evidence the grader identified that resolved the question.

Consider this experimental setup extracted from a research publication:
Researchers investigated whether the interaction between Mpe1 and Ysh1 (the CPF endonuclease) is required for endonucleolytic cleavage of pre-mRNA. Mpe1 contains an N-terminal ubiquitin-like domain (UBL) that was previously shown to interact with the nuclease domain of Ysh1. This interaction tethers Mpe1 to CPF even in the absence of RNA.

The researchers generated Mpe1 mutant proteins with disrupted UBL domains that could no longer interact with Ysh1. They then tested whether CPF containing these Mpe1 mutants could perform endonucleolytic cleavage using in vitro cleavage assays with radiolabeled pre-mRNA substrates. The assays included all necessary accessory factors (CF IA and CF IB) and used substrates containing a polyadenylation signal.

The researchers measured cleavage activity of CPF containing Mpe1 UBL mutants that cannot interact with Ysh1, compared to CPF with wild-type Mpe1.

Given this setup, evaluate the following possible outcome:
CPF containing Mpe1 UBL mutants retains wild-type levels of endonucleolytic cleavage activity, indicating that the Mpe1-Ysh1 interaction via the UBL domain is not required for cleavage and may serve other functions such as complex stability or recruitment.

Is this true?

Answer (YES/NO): NO